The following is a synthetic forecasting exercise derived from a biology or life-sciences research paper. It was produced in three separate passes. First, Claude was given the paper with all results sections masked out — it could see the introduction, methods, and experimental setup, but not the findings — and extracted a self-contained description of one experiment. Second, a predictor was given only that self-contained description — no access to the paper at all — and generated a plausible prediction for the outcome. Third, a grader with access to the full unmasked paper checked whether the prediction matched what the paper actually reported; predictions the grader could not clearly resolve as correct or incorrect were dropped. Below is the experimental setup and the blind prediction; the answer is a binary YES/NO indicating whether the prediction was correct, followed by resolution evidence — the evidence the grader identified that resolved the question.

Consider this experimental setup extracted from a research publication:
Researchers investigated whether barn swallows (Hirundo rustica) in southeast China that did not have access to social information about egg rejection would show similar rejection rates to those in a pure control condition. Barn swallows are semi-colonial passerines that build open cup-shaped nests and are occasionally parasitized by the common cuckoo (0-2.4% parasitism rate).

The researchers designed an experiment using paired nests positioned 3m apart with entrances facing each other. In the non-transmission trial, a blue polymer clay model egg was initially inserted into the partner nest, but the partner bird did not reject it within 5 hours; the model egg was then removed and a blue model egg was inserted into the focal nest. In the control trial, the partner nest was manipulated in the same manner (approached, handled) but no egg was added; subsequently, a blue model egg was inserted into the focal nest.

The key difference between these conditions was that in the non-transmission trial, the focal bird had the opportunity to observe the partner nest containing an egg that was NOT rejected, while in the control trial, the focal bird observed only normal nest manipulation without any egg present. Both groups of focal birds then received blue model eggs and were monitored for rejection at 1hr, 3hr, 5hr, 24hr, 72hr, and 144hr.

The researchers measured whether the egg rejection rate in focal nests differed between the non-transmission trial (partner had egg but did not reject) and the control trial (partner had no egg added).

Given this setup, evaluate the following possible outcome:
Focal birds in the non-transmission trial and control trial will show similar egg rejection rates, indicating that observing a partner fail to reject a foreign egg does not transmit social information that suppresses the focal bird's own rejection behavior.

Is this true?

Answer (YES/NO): YES